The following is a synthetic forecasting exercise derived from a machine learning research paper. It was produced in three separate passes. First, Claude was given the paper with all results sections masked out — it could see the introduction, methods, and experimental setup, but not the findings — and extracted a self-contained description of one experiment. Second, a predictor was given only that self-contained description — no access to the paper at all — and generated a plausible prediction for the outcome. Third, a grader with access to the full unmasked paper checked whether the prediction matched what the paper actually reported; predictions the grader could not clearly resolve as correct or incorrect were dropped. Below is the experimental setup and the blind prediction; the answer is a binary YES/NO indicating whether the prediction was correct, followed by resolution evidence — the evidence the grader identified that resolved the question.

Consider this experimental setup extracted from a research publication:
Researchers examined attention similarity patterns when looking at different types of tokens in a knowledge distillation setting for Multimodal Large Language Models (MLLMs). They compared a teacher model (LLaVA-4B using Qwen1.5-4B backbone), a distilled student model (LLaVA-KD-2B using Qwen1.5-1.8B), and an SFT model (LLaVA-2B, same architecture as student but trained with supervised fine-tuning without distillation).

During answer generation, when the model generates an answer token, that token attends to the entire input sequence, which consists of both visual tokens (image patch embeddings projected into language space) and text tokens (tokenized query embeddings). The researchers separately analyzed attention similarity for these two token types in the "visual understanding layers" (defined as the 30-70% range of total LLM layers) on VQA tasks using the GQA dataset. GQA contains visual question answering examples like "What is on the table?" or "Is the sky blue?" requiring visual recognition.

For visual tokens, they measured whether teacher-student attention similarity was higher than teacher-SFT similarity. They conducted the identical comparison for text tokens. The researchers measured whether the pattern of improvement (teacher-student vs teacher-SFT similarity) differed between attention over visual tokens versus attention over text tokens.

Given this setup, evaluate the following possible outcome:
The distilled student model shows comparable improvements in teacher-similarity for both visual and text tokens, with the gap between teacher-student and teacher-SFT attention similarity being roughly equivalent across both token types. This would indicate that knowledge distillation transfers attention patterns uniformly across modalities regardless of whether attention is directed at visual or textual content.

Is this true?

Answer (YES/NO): NO